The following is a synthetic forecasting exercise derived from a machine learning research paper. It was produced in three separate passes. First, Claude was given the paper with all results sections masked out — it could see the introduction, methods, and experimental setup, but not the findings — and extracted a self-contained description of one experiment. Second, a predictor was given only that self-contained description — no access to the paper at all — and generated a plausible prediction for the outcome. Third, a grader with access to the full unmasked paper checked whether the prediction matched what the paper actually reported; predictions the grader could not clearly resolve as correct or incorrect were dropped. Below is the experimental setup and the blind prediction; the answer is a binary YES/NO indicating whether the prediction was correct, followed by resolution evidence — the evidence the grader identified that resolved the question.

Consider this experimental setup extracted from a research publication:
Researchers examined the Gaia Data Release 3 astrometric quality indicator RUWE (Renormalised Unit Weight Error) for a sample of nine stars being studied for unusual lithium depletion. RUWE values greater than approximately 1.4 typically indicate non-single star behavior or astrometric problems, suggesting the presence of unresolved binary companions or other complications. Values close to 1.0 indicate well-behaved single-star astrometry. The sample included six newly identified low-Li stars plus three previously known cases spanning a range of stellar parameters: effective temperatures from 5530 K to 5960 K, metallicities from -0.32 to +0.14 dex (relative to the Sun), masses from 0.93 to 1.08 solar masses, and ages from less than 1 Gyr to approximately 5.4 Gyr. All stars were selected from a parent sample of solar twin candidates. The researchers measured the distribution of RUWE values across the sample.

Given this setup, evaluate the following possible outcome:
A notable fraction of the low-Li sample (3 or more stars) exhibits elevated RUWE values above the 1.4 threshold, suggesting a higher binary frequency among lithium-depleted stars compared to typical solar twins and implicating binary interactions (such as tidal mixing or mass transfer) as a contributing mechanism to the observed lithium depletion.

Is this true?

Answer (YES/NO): NO